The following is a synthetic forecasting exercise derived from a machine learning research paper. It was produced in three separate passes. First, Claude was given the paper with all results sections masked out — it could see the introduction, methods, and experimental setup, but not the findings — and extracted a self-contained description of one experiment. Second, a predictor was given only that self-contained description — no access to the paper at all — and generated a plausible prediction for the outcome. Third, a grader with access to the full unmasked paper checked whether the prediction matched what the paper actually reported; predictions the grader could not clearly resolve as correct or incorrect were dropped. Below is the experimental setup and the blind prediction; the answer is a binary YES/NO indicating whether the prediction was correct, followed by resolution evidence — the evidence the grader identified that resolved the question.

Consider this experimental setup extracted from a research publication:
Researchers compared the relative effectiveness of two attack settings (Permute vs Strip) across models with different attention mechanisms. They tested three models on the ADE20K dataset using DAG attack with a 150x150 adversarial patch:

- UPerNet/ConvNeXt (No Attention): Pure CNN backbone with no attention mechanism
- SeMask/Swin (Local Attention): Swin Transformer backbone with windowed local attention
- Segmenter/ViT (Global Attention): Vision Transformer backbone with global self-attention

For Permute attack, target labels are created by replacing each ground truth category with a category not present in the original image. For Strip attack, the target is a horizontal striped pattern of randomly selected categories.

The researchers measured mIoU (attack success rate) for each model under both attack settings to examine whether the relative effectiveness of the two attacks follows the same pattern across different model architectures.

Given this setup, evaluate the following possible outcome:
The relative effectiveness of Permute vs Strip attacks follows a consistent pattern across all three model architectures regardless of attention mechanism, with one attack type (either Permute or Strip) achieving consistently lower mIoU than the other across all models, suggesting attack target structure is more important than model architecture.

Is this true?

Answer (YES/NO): YES